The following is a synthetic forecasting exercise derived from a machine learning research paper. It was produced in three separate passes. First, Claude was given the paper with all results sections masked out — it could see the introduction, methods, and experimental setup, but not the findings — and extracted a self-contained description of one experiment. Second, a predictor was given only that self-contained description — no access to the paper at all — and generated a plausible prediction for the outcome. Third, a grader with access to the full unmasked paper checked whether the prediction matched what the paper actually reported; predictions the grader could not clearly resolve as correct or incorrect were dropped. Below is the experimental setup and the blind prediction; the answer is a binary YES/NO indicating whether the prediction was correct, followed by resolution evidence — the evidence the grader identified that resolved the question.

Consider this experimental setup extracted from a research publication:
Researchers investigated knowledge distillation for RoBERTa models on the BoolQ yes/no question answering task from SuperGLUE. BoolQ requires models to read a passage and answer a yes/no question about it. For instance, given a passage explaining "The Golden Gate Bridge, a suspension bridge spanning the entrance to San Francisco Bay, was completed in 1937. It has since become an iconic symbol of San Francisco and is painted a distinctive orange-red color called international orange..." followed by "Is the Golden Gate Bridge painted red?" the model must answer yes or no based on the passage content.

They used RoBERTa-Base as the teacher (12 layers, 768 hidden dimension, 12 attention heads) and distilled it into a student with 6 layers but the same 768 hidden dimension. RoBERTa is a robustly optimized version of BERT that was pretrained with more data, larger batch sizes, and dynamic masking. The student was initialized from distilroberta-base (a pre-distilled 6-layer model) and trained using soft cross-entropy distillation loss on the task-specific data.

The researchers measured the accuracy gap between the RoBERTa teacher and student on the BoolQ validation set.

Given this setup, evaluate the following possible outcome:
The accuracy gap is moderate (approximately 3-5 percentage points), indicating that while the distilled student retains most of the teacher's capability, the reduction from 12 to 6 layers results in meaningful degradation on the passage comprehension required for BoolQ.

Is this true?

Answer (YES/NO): NO